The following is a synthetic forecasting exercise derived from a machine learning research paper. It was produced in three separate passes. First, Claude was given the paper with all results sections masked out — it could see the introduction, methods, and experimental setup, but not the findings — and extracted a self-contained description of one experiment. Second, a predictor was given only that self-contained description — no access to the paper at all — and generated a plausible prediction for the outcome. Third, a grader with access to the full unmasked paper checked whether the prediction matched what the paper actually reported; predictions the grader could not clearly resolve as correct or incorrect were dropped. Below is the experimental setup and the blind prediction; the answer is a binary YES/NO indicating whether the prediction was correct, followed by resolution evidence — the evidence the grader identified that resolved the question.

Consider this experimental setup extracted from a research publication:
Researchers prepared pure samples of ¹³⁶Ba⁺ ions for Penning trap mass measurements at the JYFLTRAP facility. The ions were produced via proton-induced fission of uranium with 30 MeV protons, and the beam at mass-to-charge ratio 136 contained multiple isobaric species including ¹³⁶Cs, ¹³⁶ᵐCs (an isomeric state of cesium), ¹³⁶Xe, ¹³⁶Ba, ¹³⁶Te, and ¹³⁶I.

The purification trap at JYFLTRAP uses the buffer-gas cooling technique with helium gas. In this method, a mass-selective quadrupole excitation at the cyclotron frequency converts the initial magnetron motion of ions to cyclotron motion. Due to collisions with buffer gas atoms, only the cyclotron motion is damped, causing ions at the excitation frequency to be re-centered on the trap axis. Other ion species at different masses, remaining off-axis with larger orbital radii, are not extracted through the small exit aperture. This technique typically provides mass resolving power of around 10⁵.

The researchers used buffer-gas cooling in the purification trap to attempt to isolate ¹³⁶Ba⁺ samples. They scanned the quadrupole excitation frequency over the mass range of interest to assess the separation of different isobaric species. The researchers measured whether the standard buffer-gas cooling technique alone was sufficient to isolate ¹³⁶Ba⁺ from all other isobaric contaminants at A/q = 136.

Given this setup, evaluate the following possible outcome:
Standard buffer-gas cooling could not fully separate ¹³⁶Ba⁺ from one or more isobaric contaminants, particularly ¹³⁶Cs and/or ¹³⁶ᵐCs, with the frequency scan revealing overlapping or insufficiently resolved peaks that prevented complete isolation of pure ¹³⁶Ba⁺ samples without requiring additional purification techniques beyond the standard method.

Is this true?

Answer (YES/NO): NO